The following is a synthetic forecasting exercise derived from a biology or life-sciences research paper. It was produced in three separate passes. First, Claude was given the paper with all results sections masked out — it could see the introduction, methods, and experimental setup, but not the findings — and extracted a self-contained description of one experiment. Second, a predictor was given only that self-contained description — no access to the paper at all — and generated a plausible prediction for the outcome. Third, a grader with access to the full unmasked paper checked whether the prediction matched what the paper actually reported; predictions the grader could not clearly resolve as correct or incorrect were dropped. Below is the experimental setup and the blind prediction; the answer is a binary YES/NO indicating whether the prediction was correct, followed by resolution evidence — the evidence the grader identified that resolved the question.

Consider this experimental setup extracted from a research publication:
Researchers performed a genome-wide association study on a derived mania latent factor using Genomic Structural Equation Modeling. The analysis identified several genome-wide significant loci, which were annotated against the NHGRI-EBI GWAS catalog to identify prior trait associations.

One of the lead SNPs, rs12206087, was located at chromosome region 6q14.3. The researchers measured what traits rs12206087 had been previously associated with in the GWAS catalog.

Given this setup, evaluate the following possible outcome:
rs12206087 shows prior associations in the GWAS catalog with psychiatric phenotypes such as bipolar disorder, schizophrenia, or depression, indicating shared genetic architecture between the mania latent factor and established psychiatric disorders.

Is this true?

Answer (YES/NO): NO